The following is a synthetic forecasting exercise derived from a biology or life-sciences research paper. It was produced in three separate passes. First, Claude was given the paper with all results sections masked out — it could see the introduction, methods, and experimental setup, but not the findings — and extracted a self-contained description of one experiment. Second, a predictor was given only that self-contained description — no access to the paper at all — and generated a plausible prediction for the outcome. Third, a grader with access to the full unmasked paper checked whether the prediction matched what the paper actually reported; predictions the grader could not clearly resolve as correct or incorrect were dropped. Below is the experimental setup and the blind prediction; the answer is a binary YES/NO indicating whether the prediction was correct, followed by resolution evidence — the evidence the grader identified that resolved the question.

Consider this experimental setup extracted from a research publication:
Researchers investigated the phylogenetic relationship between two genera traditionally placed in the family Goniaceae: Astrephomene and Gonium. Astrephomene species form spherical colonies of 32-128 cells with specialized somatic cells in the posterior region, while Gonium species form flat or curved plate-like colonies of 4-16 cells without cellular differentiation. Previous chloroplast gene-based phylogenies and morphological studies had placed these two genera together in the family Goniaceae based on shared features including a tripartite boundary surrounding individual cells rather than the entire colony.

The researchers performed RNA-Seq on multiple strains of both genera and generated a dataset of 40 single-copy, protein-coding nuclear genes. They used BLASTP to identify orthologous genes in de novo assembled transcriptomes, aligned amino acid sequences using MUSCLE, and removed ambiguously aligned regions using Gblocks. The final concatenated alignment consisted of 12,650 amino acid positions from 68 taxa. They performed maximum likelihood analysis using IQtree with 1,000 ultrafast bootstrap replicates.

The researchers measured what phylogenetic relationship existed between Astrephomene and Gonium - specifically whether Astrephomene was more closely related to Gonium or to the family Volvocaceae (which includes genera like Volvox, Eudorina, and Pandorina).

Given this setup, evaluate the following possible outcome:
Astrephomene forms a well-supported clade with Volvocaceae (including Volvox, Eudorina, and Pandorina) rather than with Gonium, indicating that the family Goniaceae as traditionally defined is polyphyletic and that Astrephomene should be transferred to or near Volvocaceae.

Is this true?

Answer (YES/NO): YES